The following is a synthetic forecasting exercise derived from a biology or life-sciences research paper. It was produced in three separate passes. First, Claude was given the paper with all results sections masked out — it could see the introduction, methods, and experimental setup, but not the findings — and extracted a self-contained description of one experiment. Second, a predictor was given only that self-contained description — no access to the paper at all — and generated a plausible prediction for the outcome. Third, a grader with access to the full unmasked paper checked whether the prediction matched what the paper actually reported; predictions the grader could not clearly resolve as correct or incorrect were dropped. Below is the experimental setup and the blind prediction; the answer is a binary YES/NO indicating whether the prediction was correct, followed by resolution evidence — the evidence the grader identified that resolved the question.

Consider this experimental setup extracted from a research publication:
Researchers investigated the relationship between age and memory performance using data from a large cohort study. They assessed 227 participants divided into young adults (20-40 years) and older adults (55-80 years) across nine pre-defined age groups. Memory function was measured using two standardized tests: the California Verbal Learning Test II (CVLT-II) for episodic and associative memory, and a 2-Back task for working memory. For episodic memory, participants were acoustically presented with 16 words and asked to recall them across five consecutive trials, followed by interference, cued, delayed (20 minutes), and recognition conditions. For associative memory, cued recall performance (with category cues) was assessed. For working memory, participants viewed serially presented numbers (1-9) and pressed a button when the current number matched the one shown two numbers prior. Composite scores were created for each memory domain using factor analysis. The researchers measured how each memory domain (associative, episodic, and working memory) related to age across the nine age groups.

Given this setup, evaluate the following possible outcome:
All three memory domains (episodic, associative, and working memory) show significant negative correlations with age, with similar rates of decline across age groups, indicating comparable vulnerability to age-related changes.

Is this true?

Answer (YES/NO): NO